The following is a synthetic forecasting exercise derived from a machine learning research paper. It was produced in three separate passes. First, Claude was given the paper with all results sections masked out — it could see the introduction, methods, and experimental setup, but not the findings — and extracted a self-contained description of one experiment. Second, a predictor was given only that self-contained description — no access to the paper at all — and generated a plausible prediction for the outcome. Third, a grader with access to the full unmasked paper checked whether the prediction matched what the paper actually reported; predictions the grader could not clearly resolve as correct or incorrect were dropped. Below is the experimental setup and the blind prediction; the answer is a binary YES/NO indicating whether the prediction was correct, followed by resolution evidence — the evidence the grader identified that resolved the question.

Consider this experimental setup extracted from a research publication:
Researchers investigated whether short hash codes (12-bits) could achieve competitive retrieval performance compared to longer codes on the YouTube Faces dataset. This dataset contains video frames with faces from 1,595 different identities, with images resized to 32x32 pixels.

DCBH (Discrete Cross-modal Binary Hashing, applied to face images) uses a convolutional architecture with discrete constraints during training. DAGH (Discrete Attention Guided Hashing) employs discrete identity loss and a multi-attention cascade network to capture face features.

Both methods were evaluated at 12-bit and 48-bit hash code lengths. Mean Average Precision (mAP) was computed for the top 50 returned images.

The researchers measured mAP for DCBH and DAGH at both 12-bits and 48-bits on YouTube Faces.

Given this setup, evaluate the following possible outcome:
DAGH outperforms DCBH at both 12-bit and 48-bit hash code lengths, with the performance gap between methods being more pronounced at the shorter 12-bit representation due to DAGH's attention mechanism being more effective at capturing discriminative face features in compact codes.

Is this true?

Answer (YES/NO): NO